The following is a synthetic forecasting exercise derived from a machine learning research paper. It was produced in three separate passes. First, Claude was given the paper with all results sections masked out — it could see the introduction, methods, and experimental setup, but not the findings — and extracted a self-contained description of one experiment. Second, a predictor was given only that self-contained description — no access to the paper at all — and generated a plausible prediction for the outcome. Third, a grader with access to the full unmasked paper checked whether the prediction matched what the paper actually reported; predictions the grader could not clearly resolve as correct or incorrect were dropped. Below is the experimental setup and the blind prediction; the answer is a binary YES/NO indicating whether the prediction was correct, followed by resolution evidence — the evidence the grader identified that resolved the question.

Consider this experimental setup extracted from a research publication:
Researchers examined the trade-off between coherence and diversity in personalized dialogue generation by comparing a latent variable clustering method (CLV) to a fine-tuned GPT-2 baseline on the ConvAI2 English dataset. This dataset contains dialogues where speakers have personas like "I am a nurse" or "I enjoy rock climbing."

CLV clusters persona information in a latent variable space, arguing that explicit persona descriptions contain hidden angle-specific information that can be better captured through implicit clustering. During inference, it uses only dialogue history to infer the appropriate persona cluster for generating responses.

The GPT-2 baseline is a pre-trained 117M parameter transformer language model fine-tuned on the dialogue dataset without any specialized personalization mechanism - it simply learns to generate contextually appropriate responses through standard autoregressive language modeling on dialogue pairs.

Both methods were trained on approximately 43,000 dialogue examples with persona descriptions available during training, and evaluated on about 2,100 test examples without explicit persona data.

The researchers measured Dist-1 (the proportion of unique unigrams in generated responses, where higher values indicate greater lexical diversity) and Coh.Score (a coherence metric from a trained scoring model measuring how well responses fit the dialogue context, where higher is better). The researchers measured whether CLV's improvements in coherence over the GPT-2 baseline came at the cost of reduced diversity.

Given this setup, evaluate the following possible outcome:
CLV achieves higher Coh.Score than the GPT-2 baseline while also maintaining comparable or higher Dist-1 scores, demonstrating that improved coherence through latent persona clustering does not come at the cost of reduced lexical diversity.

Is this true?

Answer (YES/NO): NO